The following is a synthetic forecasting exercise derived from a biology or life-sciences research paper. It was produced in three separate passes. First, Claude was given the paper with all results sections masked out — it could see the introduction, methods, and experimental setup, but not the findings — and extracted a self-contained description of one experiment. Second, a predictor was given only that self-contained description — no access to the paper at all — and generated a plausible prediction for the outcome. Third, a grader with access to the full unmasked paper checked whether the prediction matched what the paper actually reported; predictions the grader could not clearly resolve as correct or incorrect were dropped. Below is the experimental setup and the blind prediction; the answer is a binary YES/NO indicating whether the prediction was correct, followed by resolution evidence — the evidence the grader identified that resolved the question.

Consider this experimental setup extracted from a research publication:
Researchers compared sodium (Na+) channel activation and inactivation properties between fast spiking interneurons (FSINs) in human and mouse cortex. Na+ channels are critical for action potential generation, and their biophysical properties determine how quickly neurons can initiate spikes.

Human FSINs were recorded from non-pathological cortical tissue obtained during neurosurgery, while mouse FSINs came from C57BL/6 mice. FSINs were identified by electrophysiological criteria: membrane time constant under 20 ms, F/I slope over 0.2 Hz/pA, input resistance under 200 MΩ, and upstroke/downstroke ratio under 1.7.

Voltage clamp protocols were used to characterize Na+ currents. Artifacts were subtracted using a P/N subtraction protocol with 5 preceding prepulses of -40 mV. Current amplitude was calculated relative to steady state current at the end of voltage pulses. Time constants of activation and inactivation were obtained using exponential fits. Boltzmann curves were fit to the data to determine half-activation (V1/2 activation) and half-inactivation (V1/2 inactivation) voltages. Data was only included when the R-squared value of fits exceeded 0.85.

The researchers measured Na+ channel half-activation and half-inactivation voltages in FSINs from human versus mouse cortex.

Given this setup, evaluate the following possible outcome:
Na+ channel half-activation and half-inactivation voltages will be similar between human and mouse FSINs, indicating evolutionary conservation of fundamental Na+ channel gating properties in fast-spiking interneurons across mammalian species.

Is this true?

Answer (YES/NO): YES